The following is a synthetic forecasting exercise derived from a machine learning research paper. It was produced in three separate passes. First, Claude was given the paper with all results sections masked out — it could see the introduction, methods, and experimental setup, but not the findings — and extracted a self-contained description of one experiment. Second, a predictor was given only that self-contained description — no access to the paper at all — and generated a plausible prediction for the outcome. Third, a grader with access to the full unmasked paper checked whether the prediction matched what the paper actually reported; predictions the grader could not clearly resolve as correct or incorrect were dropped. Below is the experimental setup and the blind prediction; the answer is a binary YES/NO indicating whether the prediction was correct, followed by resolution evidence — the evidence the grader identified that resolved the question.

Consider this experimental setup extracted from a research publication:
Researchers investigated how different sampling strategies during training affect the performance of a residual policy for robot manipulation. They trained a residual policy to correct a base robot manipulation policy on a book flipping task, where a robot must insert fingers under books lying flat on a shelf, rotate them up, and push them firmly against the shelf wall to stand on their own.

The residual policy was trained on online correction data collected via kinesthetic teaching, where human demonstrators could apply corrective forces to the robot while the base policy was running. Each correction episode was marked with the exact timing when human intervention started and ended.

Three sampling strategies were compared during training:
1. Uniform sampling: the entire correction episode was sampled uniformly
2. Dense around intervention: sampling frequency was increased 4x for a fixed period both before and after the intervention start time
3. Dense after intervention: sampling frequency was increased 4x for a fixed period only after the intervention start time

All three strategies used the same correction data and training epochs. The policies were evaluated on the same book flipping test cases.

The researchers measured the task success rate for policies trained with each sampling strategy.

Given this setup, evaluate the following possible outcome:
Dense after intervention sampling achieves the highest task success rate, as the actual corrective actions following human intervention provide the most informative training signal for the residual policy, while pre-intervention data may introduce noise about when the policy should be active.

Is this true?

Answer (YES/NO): YES